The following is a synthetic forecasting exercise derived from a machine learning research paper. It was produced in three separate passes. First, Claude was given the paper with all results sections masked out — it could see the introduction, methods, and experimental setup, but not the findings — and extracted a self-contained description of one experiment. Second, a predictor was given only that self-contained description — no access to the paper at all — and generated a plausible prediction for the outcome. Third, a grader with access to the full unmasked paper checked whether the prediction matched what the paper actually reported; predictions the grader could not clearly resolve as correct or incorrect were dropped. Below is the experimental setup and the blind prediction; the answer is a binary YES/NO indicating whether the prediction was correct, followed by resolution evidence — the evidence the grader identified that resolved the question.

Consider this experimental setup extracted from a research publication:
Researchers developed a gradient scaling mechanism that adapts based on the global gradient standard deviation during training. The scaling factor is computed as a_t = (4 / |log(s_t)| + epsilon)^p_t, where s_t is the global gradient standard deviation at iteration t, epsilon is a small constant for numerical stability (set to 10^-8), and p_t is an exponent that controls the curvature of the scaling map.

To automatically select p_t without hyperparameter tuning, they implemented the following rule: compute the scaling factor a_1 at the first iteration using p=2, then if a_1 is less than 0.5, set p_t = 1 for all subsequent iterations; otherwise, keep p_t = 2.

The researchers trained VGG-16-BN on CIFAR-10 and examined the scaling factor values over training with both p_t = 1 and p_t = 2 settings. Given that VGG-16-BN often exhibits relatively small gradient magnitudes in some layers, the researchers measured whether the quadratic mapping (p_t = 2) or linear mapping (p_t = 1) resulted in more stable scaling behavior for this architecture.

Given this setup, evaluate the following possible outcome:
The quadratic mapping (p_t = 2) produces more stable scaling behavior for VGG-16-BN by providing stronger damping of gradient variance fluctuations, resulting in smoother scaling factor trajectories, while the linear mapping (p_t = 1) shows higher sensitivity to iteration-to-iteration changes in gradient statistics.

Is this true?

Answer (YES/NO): NO